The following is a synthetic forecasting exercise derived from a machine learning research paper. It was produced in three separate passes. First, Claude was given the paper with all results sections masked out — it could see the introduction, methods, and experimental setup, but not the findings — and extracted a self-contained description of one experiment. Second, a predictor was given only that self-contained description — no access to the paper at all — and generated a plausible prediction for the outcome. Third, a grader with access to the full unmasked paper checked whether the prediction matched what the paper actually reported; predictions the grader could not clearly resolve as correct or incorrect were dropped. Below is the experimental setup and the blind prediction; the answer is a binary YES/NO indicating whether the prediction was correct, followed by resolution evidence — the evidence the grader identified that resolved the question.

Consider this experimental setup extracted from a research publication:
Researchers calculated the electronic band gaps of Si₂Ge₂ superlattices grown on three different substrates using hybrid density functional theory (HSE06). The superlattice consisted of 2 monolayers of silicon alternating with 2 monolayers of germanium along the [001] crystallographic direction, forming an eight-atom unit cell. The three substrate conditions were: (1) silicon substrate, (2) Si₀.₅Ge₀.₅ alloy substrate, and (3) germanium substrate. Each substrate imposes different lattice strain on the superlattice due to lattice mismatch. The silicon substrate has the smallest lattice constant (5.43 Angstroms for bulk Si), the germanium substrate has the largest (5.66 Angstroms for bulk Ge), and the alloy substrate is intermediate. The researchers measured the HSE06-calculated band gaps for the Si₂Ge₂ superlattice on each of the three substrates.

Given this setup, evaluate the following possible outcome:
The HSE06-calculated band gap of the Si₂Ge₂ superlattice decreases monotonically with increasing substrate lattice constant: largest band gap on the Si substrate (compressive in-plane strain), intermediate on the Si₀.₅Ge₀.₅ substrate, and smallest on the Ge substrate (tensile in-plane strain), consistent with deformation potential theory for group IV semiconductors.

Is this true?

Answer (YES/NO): NO